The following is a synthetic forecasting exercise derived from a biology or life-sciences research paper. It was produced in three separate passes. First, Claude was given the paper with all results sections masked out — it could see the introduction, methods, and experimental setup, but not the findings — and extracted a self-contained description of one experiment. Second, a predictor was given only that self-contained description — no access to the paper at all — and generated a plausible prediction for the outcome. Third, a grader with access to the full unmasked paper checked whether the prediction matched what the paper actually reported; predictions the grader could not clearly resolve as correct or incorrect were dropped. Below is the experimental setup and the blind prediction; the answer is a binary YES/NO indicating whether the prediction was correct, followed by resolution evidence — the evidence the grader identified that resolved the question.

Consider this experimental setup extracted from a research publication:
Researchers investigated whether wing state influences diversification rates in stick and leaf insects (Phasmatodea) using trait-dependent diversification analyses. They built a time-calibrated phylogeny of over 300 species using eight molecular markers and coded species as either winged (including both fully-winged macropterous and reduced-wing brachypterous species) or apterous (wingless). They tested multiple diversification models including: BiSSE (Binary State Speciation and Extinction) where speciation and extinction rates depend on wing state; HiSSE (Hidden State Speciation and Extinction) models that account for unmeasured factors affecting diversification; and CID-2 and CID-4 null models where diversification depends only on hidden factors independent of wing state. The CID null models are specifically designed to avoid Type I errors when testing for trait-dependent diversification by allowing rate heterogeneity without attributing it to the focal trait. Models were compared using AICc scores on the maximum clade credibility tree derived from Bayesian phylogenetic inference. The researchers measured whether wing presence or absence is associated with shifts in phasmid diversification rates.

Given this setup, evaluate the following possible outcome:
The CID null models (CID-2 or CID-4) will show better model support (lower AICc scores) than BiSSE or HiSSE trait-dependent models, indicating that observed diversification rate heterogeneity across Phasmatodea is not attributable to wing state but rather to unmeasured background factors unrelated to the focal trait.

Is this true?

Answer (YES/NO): YES